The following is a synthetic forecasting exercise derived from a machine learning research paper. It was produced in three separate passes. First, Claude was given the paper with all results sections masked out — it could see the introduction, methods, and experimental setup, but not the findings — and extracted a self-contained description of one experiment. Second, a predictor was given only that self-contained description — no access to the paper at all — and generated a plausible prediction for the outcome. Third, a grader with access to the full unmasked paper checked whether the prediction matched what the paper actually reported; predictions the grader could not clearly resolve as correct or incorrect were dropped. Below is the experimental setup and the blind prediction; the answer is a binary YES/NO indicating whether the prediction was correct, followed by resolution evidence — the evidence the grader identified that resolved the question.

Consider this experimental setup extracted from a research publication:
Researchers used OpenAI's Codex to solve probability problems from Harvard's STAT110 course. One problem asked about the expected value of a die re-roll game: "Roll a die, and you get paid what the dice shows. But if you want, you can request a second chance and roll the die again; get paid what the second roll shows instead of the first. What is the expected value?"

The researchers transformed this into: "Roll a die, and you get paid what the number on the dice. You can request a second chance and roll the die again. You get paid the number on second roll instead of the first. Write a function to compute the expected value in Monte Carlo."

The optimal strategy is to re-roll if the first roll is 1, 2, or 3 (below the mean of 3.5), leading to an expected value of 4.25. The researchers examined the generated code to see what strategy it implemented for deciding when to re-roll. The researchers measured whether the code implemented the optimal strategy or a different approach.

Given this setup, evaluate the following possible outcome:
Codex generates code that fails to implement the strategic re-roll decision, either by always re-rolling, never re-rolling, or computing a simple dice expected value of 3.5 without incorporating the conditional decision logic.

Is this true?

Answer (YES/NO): NO